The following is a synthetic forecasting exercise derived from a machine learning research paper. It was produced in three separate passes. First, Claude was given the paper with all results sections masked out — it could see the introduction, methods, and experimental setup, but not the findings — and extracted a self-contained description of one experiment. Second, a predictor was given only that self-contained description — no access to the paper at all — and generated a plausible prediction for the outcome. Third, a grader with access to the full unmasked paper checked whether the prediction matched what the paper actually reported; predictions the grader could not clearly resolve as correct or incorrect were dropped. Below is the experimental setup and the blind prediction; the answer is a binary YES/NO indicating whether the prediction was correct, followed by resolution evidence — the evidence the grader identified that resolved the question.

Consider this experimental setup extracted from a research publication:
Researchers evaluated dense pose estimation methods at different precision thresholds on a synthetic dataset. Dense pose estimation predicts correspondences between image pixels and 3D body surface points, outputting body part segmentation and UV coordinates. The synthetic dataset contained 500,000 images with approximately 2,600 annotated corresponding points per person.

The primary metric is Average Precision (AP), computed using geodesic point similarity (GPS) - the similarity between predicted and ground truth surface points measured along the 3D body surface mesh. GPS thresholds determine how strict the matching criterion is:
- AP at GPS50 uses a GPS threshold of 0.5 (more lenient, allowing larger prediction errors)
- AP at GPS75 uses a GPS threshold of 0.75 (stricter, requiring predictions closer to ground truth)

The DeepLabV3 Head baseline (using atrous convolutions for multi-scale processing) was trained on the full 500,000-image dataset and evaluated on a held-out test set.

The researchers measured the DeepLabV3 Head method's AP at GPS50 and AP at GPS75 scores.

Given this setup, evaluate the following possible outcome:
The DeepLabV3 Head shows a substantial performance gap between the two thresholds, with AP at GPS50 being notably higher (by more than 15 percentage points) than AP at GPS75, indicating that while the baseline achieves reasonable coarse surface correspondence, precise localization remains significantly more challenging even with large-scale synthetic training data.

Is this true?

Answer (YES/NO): NO